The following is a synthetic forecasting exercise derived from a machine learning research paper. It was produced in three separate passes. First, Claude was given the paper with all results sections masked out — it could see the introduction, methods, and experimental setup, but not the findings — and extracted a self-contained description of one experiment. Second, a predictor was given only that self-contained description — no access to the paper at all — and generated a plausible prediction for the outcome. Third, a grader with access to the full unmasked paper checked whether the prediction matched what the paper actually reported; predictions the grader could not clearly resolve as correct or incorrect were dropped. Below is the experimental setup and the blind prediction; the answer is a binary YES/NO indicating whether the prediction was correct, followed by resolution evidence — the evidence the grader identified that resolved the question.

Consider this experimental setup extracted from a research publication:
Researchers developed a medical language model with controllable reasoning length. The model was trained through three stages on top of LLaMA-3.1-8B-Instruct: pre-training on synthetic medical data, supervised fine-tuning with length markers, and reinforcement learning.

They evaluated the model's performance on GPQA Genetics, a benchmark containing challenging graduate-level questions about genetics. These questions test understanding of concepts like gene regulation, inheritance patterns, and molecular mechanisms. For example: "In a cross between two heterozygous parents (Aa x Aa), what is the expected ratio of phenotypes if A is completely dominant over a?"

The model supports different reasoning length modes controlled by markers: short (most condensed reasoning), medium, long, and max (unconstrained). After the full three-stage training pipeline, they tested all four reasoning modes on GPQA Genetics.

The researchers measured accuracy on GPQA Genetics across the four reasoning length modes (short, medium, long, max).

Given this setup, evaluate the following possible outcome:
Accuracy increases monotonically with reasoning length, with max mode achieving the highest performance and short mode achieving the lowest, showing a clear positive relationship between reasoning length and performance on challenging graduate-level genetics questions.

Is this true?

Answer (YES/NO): NO